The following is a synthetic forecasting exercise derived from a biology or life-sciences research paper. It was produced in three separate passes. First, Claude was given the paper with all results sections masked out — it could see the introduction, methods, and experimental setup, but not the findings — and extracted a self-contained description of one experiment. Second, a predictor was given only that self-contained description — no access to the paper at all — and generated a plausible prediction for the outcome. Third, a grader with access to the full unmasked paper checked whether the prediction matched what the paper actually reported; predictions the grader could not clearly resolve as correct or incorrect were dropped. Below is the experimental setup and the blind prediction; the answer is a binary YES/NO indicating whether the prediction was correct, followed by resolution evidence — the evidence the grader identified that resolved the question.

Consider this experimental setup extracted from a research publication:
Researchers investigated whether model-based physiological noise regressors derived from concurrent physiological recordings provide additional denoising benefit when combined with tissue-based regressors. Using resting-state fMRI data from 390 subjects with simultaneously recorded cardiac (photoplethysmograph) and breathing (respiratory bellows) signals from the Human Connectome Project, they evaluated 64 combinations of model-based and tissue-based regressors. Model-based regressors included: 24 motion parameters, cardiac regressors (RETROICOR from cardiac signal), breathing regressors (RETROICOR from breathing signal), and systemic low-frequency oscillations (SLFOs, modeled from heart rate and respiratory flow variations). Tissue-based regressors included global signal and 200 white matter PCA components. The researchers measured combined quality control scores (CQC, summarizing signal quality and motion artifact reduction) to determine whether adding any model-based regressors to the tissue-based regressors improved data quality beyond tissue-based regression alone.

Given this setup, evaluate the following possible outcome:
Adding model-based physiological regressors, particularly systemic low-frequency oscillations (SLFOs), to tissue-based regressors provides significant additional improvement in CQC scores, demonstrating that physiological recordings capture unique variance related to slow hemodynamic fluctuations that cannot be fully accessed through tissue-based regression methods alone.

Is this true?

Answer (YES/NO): NO